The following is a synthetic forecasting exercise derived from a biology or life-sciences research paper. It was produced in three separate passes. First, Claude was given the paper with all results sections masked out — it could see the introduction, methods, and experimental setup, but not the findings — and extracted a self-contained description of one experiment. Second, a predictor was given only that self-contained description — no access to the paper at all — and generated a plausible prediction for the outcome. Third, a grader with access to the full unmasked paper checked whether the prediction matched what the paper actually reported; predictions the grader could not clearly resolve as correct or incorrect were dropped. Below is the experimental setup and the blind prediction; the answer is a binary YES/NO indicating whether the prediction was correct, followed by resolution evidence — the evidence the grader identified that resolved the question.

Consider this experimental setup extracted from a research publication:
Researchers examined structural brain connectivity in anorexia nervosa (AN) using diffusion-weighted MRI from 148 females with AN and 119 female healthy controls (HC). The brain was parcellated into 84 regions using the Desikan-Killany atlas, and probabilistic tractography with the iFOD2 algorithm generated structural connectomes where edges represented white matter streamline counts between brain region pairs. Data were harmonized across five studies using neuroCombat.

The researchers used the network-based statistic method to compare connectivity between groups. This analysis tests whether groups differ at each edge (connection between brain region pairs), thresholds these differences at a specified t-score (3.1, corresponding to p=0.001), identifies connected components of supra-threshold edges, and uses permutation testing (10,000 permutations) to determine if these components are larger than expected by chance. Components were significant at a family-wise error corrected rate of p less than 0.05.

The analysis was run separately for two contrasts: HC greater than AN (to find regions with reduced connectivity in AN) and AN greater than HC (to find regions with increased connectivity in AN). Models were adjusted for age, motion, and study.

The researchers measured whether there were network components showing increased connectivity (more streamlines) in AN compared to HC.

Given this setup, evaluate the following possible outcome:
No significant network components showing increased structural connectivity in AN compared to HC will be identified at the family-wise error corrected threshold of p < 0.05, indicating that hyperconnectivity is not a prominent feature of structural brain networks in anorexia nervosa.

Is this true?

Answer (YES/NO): NO